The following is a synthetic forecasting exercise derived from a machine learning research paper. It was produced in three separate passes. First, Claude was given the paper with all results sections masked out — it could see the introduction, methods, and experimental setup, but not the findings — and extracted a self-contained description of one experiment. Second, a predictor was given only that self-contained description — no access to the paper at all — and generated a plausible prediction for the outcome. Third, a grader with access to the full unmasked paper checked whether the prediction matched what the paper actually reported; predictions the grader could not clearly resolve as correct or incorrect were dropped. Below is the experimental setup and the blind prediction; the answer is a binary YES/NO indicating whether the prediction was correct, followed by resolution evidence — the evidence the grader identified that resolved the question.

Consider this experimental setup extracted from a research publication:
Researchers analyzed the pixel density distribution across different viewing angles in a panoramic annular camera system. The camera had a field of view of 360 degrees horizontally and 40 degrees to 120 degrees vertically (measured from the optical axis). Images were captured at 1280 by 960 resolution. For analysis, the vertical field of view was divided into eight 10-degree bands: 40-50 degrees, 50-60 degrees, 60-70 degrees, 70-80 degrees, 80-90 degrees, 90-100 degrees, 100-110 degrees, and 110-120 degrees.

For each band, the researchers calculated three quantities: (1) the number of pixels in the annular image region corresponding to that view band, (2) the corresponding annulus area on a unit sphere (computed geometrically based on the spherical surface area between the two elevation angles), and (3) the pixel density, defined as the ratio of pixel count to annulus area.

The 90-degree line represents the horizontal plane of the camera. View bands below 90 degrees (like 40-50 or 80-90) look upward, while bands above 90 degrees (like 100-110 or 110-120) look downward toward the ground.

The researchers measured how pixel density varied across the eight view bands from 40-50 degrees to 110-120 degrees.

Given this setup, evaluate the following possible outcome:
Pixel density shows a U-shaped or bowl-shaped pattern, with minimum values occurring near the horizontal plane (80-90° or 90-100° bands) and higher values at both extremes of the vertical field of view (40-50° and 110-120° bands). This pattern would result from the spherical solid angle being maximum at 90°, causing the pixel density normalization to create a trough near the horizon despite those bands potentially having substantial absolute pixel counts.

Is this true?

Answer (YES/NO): NO